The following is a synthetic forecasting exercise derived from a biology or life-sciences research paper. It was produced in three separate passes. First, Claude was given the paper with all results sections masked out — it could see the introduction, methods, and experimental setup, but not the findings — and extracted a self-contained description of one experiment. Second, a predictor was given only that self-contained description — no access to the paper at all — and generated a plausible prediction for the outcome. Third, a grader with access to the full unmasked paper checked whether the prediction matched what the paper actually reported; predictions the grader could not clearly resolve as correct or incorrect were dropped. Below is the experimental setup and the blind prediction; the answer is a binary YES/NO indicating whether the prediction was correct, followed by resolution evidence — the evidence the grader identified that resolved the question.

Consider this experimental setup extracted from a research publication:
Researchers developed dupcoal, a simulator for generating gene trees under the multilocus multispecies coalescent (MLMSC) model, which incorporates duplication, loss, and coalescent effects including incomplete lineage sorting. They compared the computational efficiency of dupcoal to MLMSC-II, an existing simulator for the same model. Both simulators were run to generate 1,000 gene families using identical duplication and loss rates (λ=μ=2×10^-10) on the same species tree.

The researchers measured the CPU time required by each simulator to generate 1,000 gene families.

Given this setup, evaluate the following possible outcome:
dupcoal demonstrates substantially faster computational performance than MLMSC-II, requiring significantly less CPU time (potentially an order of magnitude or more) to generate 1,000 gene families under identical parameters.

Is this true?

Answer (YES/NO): NO